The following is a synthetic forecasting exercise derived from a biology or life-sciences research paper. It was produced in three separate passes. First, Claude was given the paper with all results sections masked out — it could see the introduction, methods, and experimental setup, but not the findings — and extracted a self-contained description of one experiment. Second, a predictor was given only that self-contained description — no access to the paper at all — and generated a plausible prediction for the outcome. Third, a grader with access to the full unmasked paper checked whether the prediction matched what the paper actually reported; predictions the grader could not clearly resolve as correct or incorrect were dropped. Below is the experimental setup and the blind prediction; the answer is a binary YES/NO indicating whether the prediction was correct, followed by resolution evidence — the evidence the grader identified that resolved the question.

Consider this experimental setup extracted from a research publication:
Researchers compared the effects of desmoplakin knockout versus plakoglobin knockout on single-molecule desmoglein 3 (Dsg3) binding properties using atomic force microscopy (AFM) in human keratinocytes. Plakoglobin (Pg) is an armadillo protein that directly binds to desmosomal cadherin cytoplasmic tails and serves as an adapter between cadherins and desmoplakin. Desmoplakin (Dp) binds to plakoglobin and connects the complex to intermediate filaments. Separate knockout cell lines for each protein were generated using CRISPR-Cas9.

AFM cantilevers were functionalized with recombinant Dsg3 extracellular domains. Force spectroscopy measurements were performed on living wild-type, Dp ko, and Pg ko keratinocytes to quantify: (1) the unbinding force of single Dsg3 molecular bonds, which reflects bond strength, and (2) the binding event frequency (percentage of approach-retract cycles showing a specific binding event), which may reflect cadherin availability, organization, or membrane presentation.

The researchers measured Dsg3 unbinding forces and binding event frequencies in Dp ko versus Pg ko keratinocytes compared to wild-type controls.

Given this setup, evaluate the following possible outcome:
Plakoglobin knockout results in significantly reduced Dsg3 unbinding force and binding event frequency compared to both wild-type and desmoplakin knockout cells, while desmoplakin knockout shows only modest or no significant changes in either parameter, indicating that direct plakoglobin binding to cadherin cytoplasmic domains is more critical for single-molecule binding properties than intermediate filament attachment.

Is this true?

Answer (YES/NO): NO